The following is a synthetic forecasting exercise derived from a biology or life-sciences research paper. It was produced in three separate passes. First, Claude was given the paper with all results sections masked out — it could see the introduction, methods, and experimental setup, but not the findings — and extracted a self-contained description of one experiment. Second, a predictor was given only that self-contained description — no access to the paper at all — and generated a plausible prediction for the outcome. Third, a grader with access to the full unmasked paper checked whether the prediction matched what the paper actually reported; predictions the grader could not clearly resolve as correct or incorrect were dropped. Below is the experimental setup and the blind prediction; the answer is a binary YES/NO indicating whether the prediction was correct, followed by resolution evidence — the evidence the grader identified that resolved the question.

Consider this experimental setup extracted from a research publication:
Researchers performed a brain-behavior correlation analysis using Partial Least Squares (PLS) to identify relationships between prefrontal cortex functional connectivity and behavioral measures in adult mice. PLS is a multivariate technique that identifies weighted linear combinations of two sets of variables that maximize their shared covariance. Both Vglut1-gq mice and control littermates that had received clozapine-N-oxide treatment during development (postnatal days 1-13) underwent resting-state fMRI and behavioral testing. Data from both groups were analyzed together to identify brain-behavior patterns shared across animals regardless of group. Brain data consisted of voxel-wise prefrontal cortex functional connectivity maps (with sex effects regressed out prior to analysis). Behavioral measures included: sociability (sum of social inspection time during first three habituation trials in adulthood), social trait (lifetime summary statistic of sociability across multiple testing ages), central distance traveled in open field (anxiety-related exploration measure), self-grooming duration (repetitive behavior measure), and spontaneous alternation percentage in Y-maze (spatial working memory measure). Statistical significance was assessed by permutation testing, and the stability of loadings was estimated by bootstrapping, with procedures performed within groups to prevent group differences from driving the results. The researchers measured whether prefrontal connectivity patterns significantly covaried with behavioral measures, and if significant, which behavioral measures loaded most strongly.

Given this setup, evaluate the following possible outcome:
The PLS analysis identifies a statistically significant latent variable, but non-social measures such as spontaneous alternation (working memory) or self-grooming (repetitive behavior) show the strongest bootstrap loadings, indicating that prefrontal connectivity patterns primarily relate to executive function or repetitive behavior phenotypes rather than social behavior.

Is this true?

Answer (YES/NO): NO